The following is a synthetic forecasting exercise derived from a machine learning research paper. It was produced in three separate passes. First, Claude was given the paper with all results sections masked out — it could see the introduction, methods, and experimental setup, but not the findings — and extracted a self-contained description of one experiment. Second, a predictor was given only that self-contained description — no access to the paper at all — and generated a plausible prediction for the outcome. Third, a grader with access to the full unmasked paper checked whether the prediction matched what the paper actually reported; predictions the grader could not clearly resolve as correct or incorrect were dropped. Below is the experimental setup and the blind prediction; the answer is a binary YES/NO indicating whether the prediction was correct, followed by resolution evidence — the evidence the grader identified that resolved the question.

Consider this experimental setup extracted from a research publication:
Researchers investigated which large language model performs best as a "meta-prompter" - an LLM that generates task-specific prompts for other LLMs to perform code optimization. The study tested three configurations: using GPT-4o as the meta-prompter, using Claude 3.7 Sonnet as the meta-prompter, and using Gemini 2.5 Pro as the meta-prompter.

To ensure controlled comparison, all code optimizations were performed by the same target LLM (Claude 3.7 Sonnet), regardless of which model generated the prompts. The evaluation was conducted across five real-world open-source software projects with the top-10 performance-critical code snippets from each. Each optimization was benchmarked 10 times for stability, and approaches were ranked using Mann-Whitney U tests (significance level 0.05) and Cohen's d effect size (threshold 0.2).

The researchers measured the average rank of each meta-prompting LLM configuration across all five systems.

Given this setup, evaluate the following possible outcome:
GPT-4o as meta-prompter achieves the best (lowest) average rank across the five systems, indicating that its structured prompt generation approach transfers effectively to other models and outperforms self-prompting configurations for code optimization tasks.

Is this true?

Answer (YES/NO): YES